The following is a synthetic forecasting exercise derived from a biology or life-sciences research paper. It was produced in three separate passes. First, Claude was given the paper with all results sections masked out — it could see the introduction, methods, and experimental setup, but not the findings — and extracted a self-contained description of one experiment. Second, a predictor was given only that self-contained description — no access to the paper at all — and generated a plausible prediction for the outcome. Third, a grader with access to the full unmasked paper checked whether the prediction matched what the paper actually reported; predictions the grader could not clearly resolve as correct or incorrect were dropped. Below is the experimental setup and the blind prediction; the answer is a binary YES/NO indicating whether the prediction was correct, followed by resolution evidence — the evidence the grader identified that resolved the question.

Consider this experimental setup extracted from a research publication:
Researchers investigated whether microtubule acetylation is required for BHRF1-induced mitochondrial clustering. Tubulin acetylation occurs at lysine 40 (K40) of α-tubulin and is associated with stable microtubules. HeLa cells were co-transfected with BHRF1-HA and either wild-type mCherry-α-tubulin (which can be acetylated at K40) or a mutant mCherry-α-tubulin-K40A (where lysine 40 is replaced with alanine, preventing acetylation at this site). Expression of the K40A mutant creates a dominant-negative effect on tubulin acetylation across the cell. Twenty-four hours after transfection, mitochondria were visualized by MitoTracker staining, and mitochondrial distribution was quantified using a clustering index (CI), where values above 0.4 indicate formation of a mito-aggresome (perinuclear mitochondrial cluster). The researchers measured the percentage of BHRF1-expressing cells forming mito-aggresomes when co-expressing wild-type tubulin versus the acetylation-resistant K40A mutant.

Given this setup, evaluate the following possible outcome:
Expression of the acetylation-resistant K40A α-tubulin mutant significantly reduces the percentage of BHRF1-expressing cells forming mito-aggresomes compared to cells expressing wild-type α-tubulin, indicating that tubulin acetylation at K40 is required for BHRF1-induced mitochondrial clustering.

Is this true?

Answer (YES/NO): YES